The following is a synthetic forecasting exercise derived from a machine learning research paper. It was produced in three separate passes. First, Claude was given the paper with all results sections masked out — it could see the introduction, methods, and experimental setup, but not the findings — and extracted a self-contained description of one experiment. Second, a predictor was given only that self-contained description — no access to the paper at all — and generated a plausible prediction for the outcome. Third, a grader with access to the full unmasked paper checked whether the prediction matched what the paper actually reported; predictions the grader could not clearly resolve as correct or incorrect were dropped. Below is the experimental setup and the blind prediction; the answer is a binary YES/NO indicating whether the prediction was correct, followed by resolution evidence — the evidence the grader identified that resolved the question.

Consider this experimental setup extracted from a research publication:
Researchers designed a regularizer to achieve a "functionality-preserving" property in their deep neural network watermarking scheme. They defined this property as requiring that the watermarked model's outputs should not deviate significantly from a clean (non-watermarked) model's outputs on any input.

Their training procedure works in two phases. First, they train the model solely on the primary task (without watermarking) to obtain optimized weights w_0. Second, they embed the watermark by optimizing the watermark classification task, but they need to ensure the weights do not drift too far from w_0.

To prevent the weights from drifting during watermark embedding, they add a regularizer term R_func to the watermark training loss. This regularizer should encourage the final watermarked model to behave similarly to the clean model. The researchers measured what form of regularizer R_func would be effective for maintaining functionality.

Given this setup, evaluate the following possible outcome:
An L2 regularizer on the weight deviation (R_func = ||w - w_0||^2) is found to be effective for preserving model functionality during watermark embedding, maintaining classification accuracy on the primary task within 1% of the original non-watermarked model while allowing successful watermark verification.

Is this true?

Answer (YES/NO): NO